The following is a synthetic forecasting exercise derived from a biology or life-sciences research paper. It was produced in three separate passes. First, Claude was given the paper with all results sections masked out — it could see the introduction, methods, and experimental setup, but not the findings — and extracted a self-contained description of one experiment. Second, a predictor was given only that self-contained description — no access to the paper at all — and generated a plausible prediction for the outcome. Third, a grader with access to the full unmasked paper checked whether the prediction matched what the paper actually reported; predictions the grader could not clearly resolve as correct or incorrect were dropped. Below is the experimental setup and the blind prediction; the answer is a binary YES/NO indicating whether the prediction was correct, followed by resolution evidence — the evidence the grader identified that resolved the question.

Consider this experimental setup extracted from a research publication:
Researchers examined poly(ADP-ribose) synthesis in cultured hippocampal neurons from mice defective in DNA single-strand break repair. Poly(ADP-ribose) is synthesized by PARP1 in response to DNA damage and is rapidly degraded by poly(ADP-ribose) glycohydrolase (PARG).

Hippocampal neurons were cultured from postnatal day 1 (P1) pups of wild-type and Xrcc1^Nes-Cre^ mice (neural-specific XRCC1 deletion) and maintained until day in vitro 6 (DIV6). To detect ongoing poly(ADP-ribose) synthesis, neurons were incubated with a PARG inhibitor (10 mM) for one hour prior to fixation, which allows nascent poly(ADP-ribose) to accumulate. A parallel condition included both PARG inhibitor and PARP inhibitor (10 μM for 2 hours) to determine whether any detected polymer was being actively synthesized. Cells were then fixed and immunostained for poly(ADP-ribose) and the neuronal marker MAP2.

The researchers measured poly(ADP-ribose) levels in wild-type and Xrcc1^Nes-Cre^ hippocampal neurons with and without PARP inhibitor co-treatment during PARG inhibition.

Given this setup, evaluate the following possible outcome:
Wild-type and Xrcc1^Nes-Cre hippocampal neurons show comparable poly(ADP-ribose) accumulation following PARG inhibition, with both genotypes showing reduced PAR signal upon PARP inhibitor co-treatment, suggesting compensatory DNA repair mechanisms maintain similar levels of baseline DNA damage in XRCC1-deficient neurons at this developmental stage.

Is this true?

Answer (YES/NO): NO